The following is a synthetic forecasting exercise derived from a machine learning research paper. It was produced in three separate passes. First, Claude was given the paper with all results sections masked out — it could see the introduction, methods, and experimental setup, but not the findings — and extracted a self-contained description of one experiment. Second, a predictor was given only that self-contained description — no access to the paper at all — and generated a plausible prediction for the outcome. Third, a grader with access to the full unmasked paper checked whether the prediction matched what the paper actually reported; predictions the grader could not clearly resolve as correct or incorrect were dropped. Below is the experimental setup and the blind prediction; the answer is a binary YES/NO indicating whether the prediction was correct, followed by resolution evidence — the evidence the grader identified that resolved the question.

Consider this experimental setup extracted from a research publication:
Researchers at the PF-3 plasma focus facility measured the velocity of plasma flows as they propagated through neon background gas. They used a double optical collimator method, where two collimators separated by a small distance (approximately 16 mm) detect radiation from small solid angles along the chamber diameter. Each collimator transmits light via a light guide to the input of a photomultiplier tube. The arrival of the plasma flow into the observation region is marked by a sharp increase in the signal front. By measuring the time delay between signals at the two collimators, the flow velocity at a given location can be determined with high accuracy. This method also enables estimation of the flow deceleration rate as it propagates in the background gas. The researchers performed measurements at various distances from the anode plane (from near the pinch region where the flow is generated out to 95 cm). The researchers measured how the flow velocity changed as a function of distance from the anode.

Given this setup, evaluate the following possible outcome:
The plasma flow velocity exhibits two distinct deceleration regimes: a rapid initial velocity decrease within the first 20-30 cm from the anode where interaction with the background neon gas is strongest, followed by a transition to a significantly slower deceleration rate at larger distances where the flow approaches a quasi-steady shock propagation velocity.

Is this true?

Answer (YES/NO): NO